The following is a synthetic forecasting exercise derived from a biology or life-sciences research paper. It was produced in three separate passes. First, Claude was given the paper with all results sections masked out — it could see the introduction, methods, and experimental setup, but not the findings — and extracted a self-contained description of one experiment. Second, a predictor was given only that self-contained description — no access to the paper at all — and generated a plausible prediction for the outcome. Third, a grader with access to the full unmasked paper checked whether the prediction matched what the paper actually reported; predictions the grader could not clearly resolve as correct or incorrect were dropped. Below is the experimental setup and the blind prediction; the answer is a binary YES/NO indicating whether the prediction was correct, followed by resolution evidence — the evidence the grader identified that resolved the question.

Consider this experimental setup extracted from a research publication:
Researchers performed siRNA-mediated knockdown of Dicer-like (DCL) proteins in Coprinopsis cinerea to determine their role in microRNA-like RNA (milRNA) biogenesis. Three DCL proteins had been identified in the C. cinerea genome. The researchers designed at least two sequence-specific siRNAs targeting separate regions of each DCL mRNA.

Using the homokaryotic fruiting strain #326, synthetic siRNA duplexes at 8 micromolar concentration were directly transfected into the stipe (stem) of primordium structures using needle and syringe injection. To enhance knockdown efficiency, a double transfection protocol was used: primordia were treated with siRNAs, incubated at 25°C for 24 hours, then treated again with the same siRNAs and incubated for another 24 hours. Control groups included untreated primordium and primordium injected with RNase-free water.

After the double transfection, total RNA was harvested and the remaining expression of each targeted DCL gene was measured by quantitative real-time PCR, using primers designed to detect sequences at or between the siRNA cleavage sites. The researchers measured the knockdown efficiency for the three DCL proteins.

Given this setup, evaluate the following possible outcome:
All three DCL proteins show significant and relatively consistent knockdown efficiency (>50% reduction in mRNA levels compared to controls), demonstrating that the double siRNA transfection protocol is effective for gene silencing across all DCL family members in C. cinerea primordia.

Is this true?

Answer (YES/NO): YES